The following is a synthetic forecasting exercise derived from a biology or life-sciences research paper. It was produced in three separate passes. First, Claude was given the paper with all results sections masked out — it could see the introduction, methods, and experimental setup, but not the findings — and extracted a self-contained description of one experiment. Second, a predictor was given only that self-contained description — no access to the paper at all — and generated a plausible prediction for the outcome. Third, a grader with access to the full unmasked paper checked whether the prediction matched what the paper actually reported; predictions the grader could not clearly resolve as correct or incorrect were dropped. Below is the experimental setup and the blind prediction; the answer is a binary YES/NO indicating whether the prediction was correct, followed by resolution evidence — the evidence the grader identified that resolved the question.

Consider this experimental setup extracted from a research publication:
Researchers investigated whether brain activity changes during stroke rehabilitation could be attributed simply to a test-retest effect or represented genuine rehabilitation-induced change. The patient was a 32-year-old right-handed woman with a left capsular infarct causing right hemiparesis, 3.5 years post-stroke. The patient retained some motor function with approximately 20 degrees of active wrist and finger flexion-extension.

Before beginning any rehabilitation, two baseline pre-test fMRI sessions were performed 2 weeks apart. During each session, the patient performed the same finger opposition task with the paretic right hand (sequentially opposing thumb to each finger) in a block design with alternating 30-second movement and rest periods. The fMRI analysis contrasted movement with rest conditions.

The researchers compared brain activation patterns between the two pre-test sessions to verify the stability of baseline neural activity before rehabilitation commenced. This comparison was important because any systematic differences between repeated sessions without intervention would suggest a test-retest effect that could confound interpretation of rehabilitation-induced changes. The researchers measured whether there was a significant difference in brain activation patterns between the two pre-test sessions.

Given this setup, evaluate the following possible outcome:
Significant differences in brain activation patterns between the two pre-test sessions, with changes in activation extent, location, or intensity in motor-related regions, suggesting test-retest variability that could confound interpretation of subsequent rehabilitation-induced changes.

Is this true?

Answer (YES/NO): YES